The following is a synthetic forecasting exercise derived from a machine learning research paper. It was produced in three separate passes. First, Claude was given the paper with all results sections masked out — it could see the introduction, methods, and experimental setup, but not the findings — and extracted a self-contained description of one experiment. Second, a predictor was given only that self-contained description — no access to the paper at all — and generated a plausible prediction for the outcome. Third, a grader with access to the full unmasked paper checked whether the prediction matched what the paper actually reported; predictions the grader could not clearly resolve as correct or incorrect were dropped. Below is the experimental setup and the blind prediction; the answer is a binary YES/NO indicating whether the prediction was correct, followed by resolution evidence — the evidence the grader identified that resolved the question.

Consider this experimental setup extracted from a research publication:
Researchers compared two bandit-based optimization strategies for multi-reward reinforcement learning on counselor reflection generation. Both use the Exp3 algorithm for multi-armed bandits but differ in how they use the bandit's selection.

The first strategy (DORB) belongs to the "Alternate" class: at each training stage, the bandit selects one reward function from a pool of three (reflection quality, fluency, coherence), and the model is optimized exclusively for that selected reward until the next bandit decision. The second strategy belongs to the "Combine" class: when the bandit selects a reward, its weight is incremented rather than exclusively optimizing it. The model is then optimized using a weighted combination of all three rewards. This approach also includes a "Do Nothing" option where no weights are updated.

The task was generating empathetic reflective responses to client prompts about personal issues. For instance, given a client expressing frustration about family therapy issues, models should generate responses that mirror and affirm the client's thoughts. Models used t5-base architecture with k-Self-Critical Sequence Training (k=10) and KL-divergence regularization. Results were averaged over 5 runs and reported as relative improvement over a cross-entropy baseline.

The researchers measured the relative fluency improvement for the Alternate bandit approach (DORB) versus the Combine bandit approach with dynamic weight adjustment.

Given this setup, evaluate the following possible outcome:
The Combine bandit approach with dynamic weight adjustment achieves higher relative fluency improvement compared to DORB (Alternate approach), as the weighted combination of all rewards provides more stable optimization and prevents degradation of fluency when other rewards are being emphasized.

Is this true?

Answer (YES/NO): NO